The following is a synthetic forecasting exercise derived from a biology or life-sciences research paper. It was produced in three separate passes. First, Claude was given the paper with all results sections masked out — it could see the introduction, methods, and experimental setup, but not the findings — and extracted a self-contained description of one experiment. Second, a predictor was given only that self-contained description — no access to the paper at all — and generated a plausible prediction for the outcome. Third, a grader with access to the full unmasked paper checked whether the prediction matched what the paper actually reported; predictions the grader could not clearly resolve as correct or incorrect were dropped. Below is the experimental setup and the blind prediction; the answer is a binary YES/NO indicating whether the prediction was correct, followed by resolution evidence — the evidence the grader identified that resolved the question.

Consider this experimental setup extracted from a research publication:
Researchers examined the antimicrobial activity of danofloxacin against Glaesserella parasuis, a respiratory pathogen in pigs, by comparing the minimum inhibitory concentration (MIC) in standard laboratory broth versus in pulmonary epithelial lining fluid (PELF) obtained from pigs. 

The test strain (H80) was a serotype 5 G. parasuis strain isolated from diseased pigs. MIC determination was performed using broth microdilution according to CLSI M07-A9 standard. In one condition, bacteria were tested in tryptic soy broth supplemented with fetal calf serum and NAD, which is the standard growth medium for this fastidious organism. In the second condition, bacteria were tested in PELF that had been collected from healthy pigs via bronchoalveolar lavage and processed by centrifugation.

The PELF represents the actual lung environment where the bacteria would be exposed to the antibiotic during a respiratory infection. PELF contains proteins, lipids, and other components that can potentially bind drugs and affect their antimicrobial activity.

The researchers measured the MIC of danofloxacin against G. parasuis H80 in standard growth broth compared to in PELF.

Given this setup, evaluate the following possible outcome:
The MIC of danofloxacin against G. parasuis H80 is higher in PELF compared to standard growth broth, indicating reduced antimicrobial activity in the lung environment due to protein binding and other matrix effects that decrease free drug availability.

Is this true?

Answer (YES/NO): NO